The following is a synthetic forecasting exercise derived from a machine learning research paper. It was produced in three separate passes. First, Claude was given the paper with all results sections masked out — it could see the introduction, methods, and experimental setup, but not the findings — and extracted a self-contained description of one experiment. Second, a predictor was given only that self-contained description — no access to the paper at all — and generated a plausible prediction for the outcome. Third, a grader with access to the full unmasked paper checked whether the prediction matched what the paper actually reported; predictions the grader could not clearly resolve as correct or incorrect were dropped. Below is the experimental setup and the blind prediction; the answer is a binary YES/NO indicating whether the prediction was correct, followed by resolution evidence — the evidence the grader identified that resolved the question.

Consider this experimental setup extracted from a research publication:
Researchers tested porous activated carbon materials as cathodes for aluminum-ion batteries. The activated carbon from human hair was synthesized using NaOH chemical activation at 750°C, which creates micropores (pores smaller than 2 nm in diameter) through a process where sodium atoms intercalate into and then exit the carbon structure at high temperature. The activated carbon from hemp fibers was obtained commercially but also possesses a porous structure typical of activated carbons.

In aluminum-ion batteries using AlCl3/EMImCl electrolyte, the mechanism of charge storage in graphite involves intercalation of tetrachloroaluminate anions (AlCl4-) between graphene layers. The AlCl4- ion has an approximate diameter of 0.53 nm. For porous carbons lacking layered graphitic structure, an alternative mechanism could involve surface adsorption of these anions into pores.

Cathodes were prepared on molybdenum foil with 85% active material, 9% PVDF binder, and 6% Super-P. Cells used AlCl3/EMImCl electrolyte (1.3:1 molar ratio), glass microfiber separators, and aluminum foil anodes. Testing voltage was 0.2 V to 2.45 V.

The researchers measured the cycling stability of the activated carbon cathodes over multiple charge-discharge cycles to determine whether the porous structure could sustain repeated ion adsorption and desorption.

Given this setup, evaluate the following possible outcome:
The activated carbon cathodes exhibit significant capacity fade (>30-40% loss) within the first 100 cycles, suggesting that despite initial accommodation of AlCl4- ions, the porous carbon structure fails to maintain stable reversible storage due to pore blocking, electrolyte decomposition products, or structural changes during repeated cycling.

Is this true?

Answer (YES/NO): NO